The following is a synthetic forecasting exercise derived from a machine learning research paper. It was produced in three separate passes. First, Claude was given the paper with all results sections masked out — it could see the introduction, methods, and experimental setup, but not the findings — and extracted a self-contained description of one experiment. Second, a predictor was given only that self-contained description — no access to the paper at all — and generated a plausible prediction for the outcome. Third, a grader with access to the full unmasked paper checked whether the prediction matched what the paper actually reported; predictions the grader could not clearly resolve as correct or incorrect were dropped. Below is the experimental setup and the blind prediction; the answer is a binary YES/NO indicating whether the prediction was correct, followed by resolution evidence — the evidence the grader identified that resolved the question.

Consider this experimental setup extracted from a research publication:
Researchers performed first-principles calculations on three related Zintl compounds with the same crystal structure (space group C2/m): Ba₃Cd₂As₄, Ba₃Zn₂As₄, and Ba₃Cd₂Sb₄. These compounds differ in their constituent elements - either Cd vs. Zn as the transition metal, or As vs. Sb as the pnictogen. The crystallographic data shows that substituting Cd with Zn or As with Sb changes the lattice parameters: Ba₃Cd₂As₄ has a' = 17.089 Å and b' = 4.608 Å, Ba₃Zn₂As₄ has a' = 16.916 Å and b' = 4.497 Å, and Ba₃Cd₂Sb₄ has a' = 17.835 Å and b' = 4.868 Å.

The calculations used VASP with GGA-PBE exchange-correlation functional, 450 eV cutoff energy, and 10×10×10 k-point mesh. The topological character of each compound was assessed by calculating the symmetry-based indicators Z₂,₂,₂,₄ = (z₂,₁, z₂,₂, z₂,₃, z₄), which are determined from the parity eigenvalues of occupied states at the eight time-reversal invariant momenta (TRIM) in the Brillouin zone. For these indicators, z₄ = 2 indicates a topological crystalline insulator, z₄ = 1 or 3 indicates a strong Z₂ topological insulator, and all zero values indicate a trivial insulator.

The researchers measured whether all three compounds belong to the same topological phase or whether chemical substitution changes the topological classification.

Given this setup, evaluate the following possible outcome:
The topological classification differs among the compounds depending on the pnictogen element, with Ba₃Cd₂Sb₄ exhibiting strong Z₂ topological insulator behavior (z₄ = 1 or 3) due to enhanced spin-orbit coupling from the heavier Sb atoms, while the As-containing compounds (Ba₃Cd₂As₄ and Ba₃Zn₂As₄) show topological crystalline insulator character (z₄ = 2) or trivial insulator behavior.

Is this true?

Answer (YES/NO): NO